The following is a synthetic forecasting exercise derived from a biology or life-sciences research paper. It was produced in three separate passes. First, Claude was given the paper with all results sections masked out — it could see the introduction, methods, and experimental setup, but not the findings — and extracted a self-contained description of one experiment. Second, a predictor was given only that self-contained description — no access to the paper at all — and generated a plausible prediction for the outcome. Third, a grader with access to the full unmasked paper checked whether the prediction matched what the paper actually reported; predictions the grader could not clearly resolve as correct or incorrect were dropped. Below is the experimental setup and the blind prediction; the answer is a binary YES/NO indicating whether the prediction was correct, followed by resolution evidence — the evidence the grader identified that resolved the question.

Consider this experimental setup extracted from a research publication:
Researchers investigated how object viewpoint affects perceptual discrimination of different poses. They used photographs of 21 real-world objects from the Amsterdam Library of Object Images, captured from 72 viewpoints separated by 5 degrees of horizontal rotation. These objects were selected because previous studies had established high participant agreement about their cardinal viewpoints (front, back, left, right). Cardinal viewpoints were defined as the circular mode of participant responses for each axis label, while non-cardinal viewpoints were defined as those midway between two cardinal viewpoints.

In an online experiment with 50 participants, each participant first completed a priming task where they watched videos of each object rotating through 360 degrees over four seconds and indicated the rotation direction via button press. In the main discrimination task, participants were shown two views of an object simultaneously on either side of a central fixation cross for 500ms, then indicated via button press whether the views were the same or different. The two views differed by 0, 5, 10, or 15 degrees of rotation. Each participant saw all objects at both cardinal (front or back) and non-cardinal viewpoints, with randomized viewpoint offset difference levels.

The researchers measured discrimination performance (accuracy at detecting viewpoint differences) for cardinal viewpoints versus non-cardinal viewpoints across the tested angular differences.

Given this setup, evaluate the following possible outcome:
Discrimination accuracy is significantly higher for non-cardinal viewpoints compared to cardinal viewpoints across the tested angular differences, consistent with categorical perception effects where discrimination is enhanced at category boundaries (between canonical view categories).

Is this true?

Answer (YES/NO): NO